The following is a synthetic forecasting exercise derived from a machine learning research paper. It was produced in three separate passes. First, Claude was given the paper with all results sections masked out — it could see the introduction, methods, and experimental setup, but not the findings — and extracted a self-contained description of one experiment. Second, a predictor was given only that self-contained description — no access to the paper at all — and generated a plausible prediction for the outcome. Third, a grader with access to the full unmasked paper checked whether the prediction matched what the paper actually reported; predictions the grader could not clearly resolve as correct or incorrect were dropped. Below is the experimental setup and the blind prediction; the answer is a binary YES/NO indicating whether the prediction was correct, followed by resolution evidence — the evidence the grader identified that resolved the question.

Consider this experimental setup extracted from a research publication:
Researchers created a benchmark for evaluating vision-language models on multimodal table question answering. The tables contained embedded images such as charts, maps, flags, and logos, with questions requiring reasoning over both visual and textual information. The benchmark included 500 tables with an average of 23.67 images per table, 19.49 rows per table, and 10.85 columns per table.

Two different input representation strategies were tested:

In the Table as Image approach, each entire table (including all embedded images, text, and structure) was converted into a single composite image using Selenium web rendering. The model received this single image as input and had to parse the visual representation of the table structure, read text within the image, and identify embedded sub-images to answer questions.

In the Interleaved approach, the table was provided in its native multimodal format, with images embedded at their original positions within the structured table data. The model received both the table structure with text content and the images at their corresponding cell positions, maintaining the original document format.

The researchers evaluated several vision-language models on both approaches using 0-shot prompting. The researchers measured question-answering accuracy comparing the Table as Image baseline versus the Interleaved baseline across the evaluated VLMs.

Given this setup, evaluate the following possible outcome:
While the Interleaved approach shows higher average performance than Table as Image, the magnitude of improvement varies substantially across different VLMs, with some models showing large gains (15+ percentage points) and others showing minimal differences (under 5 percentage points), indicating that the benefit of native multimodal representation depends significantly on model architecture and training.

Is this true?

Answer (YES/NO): YES